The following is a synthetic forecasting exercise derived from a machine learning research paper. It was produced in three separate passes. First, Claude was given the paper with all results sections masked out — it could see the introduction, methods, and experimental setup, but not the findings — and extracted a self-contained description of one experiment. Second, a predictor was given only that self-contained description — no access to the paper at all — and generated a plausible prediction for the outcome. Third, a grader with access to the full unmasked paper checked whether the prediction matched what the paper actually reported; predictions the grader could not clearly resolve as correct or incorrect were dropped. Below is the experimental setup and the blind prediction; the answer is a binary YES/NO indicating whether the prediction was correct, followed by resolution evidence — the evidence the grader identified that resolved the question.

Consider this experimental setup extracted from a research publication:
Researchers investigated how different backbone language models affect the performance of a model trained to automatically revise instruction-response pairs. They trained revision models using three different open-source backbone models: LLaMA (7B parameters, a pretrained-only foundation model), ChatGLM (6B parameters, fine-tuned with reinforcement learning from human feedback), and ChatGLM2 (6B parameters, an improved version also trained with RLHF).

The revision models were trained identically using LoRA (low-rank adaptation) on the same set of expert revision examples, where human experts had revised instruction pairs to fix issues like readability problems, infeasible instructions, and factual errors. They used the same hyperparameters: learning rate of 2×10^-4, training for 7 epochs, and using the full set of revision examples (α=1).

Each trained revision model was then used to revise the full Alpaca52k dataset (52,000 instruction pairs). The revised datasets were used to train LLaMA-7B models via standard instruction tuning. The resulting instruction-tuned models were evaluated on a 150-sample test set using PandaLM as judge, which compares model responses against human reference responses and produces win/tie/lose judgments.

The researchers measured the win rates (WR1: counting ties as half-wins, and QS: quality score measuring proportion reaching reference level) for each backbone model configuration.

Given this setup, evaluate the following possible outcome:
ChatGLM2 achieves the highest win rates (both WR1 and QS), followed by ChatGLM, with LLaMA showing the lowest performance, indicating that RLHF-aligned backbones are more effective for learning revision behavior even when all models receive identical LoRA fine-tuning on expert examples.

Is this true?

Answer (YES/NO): YES